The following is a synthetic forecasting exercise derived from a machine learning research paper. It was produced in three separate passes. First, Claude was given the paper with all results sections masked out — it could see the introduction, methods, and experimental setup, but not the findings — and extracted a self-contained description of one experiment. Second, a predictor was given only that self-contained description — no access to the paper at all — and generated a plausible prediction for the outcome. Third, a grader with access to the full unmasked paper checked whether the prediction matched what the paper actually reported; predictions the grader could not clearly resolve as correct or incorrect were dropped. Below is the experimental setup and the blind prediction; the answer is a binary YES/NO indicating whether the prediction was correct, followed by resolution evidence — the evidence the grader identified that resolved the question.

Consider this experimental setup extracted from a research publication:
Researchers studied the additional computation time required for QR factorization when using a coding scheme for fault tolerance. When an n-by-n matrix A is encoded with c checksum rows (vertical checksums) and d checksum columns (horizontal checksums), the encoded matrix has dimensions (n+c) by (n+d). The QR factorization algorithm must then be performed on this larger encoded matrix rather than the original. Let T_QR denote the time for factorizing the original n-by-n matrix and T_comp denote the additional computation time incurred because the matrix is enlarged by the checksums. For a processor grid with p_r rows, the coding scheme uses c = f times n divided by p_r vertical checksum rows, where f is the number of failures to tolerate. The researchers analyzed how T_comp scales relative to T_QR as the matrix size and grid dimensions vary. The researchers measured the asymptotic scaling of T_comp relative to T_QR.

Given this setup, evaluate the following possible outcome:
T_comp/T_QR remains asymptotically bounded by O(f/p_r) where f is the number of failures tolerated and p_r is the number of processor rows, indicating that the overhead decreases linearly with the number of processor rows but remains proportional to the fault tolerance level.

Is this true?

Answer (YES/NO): YES